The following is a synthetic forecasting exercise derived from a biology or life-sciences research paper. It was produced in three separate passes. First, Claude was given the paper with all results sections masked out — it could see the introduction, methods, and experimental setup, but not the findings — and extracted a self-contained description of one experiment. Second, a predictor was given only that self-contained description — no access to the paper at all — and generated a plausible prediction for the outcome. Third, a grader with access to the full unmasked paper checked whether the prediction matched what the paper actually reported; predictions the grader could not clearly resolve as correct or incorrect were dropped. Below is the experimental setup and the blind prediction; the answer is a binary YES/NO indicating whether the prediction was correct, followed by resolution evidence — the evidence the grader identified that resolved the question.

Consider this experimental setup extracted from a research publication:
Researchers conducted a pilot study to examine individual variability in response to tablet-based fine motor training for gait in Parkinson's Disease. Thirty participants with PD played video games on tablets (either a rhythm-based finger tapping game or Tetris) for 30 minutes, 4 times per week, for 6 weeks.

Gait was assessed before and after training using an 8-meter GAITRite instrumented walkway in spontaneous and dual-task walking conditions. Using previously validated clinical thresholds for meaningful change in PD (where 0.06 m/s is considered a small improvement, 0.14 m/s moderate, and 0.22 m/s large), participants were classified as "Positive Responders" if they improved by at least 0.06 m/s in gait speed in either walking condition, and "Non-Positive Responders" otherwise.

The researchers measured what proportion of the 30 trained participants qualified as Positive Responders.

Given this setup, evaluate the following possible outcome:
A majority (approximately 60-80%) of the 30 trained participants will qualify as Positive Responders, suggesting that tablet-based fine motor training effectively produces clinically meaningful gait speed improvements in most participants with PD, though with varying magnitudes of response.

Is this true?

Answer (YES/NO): YES